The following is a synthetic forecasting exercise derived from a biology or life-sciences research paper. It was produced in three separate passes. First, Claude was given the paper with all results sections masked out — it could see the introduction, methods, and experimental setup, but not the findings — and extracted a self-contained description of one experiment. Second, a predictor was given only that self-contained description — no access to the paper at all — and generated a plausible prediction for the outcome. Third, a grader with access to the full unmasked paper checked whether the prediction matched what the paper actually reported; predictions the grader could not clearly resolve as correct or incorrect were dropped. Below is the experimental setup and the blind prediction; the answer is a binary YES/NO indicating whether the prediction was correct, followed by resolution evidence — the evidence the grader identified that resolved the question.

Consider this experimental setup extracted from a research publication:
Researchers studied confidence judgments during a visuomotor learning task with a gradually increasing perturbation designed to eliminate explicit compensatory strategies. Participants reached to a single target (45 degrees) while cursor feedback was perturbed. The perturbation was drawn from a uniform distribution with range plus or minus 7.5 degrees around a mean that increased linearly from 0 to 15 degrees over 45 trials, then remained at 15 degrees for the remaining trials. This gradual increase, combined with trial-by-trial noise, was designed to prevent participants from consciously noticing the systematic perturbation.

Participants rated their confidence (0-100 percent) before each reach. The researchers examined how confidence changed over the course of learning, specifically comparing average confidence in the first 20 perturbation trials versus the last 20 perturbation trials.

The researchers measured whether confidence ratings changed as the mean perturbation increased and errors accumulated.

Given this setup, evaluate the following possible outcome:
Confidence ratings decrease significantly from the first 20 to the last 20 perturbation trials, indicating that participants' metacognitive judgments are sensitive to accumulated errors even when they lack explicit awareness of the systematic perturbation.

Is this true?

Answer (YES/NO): YES